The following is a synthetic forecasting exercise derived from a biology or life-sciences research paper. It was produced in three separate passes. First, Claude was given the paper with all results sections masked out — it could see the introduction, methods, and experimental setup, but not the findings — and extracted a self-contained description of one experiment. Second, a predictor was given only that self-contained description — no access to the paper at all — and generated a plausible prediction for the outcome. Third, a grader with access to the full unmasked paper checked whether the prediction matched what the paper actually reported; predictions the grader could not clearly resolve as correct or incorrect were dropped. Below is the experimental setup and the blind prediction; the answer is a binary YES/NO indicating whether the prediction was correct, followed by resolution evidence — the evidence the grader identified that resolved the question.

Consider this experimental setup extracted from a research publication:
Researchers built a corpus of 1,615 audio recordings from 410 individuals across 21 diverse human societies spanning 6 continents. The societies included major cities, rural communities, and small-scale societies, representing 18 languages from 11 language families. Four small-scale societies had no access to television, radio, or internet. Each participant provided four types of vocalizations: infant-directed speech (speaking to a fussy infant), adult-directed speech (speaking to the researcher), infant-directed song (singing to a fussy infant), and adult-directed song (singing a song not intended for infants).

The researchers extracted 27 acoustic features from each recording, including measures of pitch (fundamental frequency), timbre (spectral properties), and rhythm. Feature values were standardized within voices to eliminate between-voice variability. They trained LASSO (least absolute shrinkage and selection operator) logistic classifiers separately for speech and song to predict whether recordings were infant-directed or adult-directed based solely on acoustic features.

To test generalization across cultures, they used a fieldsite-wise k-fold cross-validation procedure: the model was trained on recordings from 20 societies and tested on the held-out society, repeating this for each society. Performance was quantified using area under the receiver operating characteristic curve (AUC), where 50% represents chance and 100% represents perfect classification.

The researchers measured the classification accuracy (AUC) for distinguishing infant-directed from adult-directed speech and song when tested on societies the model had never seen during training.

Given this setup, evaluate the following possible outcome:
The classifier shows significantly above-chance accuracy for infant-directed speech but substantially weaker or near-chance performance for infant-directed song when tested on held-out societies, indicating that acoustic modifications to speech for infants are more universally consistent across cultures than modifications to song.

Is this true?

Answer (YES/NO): NO